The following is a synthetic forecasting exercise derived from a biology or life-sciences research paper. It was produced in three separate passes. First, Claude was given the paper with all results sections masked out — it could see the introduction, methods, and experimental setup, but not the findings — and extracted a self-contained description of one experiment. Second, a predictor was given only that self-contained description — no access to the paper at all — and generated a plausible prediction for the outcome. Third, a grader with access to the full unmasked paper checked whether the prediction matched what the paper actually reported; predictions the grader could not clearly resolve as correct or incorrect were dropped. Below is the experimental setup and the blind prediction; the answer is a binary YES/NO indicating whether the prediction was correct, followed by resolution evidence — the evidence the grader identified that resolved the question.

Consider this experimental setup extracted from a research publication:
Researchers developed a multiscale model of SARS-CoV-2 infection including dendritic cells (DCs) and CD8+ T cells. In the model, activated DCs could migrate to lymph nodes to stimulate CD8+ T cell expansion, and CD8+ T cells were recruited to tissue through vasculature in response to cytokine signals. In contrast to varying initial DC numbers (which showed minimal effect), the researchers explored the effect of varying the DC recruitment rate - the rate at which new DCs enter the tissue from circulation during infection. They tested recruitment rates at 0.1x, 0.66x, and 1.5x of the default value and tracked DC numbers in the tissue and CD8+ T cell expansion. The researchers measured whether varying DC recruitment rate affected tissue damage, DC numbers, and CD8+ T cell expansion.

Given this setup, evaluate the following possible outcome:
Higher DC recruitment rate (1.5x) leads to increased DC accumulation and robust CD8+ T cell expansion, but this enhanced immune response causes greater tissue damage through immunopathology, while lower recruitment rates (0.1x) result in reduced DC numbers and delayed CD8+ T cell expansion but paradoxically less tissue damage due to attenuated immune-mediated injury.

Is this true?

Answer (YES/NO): NO